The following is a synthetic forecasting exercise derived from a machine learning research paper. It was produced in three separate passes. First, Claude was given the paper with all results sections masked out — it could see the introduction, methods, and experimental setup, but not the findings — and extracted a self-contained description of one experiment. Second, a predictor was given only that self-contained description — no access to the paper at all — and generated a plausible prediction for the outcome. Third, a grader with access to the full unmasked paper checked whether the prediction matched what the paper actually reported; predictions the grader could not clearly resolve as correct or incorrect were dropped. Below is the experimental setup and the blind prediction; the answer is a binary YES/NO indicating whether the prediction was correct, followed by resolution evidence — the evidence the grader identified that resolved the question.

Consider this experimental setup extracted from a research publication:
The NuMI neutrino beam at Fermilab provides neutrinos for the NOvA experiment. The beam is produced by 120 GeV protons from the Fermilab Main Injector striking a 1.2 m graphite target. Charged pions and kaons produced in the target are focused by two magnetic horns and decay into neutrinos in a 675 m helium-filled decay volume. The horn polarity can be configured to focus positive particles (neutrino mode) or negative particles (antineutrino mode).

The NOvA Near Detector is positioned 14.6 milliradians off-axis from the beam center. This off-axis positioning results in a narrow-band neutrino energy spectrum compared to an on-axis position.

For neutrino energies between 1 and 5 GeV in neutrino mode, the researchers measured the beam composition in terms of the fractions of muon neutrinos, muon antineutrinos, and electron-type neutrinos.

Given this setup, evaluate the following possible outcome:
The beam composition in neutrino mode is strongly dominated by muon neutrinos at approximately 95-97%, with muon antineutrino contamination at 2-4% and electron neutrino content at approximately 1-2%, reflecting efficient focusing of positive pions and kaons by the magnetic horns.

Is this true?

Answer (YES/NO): NO